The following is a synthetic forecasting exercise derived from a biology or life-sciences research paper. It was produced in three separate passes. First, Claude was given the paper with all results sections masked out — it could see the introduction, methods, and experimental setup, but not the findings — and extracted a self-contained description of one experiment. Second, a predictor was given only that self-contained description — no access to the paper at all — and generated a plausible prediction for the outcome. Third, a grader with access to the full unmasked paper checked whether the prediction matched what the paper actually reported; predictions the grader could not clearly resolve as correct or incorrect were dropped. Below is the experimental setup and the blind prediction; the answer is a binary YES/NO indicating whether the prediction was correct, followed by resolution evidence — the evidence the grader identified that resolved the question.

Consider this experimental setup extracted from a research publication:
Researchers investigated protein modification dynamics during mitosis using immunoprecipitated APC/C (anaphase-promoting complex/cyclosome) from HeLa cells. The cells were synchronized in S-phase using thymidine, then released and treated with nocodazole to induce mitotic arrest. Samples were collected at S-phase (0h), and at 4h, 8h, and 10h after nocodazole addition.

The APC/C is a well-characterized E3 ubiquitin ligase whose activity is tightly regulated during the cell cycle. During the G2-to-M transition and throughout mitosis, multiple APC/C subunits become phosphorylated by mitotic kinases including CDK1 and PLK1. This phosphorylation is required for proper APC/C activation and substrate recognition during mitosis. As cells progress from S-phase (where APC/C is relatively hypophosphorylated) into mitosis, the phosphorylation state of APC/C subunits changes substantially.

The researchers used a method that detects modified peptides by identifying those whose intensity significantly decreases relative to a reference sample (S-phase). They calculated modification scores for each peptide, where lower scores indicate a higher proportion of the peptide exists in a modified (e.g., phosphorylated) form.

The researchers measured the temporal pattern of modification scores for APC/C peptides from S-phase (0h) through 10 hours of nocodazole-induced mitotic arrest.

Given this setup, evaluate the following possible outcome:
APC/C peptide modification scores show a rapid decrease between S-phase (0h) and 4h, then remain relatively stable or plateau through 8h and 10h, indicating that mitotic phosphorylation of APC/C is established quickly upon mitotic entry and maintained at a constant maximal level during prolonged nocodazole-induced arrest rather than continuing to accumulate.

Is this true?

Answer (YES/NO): NO